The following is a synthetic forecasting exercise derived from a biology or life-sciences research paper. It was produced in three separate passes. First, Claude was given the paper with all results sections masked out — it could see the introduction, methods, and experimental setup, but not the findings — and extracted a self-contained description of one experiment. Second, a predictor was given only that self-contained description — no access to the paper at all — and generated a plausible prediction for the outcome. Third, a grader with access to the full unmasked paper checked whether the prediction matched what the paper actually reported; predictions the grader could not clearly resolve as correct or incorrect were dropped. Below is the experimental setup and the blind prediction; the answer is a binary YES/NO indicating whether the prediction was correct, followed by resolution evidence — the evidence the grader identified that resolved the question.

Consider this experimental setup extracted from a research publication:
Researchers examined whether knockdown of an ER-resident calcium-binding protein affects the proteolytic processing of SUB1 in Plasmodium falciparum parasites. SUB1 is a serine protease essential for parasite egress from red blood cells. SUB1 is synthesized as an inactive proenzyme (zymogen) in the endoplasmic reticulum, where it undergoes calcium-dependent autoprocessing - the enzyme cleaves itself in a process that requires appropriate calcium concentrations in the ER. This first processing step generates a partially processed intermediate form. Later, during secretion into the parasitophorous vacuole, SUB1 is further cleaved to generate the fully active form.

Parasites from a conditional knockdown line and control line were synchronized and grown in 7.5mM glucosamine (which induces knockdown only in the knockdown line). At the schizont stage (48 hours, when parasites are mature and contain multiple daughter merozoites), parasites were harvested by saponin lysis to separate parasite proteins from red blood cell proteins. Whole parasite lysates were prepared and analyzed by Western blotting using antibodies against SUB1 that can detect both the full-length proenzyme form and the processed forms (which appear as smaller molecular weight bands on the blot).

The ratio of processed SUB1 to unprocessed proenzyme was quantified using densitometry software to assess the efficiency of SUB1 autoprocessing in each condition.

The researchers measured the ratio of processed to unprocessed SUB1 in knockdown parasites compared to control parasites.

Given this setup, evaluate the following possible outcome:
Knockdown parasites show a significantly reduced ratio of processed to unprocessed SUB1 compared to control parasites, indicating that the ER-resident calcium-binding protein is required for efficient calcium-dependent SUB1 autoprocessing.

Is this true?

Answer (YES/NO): NO